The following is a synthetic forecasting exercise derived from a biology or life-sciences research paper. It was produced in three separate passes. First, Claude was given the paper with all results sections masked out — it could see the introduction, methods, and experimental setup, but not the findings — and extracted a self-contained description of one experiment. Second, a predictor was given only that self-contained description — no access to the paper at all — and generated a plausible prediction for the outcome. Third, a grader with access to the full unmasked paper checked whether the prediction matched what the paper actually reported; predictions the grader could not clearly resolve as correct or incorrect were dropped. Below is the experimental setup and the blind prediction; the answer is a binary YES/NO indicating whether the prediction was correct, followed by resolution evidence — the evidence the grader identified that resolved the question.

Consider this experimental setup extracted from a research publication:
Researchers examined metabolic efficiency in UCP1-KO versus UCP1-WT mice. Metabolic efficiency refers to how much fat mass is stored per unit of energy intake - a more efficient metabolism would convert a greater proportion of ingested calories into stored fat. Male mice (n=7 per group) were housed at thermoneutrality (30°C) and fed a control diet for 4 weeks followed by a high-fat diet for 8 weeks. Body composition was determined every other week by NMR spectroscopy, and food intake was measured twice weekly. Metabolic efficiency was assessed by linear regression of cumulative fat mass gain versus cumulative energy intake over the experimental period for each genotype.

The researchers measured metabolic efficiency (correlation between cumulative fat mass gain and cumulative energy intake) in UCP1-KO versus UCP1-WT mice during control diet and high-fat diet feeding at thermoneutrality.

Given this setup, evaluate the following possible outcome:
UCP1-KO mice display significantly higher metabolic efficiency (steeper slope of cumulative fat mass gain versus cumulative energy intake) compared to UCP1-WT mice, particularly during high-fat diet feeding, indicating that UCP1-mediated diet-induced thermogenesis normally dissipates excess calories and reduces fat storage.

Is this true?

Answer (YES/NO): NO